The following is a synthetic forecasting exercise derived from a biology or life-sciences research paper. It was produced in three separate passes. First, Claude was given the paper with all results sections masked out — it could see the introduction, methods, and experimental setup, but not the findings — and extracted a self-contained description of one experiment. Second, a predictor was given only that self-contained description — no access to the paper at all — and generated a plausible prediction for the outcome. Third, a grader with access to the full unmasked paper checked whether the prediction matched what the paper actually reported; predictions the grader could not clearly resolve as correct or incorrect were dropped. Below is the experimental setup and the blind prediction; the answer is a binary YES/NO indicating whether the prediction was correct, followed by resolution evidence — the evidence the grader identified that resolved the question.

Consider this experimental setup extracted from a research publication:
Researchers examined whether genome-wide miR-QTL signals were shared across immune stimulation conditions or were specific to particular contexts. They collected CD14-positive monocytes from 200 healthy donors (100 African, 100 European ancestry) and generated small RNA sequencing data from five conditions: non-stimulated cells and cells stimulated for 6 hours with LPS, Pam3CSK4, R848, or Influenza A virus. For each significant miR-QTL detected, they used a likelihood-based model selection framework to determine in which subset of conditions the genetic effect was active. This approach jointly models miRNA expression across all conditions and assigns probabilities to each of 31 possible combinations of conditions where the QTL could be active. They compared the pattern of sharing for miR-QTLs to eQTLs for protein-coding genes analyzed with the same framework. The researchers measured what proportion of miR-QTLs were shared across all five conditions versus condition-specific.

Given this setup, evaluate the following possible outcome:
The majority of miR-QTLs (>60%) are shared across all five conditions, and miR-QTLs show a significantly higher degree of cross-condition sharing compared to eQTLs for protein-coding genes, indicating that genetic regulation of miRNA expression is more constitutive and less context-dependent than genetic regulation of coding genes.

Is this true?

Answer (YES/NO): YES